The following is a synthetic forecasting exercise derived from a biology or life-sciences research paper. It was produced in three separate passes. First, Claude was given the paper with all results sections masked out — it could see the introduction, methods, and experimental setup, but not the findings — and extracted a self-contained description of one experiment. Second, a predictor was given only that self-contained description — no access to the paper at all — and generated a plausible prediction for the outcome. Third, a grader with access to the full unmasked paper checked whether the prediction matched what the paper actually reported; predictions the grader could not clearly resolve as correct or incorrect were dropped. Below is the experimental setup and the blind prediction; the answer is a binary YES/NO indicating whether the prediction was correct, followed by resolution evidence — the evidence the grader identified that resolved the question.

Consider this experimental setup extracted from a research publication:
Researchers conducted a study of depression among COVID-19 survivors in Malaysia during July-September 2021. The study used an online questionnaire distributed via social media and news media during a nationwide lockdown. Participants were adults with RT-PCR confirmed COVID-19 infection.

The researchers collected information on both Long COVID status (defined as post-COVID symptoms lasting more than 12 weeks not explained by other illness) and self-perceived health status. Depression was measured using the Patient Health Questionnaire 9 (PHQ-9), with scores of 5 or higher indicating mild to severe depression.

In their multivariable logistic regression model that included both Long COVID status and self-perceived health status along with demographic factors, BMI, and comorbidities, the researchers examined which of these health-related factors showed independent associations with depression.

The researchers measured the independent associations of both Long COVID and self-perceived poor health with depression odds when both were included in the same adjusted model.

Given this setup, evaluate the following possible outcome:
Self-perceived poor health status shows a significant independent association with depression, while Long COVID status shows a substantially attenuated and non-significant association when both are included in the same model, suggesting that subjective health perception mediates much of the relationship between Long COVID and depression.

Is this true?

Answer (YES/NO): NO